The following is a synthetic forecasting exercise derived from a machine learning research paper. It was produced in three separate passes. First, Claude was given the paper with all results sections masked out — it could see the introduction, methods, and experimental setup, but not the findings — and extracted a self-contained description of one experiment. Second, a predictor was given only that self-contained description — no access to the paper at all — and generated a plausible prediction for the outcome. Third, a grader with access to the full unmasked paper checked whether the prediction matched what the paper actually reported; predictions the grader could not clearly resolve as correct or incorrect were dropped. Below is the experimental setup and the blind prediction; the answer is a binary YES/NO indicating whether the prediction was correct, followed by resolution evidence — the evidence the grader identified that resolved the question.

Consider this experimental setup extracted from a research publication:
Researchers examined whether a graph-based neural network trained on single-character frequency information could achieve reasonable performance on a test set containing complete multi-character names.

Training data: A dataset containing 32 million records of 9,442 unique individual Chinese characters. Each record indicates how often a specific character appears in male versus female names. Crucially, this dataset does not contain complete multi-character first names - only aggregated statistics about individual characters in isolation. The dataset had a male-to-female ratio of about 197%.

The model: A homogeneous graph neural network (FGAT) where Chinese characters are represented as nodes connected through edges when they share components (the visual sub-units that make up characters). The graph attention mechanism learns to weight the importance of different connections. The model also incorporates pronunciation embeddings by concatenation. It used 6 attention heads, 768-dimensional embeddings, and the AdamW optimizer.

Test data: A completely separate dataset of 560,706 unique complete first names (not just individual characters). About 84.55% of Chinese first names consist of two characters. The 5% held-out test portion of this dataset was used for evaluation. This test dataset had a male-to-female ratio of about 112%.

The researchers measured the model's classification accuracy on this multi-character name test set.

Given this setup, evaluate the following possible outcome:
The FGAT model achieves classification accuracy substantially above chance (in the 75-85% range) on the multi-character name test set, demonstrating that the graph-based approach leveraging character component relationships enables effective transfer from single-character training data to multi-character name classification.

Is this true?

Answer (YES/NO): NO